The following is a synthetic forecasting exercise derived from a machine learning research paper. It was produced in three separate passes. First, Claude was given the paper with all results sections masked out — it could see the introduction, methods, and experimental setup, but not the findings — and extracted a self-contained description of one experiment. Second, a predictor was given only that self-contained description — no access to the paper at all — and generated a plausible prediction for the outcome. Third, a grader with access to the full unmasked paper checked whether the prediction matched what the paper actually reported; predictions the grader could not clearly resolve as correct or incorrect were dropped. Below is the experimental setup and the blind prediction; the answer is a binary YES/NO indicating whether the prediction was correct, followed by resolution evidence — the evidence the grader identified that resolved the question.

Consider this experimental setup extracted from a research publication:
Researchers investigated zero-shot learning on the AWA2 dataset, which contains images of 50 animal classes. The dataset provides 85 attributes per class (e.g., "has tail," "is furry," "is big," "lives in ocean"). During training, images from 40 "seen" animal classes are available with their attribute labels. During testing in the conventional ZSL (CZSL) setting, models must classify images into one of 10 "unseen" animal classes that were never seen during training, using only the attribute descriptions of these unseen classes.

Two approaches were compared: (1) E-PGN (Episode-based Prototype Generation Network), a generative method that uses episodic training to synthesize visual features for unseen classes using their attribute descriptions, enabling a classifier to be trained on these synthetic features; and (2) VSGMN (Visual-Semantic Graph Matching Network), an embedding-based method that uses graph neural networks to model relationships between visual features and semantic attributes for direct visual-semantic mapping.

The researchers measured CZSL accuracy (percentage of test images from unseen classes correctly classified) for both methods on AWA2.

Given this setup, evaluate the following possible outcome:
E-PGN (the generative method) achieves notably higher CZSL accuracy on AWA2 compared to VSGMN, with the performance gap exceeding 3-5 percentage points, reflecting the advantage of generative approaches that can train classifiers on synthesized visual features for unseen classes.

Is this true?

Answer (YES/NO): NO